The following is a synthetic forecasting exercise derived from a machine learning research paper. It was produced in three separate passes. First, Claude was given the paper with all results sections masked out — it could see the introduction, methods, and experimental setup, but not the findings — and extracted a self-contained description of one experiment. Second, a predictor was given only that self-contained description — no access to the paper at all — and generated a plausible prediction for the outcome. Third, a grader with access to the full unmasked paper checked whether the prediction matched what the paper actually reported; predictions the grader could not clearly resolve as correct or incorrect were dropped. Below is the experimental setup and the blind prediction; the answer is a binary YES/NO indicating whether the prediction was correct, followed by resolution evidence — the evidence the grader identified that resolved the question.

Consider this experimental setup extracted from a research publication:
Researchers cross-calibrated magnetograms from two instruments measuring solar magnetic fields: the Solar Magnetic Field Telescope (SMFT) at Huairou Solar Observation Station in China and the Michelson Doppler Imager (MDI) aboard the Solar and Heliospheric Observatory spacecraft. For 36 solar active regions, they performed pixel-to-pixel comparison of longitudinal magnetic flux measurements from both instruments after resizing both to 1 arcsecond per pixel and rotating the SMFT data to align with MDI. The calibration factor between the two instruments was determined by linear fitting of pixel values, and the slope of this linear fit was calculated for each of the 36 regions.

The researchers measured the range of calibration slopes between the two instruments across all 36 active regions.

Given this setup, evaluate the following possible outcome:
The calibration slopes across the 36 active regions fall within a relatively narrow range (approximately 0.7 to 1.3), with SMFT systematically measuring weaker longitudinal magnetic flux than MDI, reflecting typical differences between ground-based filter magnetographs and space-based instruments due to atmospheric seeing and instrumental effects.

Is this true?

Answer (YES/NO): NO